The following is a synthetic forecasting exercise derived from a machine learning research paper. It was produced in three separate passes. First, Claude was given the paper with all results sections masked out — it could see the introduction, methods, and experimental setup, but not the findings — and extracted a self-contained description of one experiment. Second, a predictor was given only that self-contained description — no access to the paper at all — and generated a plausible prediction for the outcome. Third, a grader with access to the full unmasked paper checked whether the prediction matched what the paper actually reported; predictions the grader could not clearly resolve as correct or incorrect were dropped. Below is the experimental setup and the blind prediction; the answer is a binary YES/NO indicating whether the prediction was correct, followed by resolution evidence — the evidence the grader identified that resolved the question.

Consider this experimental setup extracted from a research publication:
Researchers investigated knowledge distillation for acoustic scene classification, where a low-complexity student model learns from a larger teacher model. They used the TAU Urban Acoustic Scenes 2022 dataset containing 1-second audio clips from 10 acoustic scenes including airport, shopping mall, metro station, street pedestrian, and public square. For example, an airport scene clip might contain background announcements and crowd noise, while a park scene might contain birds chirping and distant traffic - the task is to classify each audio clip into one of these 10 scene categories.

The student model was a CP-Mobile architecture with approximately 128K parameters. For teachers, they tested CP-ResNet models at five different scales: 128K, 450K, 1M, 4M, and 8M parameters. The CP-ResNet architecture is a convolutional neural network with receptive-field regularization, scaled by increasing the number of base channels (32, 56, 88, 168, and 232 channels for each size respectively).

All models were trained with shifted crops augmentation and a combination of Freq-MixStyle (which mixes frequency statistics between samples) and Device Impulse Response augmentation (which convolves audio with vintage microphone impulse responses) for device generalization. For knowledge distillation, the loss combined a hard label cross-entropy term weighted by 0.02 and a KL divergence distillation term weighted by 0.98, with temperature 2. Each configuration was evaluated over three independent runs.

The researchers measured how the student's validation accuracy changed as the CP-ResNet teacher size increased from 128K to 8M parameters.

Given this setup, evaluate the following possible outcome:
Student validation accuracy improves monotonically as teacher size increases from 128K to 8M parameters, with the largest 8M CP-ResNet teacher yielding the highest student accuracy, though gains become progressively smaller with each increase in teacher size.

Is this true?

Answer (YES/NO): NO